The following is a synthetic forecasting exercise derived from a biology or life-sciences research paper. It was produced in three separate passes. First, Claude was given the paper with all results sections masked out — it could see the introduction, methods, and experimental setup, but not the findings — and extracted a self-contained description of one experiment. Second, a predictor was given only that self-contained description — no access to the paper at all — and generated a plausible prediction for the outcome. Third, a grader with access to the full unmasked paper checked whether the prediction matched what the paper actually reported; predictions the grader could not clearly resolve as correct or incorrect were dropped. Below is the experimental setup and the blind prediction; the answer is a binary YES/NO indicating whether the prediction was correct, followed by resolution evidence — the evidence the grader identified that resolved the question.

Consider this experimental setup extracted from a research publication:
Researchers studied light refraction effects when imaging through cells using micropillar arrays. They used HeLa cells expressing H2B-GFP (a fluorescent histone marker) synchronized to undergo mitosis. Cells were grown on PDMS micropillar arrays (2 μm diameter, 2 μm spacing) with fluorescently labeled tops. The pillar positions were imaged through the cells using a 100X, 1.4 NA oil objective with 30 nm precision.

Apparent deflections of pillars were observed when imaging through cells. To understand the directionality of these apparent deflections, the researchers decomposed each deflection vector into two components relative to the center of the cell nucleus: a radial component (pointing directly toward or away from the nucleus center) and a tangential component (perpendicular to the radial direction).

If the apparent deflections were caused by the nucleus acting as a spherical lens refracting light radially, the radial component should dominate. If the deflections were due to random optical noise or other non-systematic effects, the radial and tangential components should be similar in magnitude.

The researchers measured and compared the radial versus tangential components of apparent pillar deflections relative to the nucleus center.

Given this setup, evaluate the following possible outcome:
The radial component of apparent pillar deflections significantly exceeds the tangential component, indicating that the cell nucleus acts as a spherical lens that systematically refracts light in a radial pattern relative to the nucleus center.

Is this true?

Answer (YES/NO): YES